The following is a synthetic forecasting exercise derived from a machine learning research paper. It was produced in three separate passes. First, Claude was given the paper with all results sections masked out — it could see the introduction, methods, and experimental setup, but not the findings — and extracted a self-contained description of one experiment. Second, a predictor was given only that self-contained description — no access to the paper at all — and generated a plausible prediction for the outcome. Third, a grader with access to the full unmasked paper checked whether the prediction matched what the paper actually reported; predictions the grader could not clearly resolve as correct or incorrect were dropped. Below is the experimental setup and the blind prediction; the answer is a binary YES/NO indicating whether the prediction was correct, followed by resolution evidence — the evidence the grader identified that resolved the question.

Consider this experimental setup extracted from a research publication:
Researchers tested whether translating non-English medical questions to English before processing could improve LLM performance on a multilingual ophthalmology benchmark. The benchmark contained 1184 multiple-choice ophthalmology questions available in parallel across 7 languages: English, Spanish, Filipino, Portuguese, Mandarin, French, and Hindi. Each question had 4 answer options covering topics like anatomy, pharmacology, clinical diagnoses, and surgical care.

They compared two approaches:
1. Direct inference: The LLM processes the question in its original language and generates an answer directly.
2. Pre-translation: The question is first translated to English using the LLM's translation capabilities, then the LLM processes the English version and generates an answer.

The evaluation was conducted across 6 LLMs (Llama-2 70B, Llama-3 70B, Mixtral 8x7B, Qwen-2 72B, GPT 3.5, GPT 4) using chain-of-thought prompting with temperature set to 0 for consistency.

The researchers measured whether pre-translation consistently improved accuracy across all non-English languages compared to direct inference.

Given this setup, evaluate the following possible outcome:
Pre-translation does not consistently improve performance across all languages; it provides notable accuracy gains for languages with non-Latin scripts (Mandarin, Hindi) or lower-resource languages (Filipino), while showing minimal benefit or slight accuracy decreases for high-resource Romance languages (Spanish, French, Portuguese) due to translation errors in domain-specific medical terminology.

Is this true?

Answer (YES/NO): NO